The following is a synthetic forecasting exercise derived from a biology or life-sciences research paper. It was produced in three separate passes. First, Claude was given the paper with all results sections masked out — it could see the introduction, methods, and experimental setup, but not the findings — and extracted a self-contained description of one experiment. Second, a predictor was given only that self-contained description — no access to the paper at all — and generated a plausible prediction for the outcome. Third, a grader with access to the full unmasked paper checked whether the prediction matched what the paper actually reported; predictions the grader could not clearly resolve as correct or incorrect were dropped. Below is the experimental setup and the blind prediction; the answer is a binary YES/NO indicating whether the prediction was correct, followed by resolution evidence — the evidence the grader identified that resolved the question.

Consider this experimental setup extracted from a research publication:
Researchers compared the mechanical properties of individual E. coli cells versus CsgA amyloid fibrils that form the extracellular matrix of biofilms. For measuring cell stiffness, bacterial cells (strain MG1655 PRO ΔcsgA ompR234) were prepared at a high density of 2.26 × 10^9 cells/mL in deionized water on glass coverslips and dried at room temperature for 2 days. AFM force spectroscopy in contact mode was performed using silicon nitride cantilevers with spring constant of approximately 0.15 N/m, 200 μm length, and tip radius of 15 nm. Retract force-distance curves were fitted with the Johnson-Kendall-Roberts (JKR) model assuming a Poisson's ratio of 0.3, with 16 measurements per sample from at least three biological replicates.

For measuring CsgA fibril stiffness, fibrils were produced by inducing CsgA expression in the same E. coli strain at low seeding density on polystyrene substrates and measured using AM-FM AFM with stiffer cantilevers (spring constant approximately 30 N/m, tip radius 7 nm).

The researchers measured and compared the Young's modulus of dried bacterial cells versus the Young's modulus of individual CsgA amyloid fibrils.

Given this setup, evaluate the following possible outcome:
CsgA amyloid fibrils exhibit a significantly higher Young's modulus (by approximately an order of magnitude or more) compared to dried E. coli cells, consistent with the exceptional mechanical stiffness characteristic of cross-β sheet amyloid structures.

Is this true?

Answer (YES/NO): YES